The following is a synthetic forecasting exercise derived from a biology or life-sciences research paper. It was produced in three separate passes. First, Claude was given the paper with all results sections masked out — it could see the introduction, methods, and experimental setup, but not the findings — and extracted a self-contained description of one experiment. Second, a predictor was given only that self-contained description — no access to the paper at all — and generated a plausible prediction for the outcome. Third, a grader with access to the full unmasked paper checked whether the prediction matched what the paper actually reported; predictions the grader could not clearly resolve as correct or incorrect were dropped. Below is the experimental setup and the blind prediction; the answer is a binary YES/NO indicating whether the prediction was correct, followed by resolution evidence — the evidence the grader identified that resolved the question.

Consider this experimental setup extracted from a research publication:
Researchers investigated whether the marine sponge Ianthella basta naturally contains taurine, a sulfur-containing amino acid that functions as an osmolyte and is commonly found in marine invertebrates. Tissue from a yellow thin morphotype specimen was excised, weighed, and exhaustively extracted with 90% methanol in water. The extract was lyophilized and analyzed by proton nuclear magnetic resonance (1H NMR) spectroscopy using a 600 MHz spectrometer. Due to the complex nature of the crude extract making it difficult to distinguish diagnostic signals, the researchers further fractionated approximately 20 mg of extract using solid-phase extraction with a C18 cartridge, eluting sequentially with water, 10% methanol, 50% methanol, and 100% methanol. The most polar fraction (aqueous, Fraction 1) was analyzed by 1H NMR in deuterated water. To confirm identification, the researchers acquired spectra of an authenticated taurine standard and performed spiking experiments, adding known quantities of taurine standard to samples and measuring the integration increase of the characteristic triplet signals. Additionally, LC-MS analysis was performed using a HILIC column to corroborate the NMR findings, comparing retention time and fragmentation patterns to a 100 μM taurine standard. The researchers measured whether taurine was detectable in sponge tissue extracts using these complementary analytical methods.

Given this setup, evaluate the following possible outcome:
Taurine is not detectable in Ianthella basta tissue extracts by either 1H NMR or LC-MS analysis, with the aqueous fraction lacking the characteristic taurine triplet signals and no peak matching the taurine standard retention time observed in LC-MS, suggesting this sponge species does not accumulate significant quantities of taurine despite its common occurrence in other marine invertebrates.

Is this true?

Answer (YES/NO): NO